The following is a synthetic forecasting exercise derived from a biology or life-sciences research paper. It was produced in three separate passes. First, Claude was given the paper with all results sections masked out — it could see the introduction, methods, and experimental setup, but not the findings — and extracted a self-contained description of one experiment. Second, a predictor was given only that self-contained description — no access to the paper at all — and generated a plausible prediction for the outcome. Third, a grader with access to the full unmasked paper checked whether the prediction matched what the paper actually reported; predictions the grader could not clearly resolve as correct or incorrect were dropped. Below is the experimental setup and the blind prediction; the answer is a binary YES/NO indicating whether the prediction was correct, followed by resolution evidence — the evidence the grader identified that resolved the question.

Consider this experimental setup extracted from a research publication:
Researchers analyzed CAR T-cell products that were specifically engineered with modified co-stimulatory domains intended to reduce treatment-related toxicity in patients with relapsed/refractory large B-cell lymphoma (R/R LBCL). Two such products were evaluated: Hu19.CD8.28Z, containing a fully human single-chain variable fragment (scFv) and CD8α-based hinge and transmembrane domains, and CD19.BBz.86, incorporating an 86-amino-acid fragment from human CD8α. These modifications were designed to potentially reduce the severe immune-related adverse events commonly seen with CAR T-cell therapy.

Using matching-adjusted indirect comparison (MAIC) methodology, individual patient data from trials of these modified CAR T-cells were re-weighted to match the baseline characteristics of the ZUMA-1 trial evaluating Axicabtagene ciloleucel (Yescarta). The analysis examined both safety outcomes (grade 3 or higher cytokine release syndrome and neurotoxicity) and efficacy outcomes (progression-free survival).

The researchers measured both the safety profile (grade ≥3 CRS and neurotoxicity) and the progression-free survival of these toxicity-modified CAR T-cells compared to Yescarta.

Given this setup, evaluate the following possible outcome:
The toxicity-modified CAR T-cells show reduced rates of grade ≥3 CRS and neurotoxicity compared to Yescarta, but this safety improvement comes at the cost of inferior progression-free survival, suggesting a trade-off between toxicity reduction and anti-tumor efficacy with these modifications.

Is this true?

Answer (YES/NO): YES